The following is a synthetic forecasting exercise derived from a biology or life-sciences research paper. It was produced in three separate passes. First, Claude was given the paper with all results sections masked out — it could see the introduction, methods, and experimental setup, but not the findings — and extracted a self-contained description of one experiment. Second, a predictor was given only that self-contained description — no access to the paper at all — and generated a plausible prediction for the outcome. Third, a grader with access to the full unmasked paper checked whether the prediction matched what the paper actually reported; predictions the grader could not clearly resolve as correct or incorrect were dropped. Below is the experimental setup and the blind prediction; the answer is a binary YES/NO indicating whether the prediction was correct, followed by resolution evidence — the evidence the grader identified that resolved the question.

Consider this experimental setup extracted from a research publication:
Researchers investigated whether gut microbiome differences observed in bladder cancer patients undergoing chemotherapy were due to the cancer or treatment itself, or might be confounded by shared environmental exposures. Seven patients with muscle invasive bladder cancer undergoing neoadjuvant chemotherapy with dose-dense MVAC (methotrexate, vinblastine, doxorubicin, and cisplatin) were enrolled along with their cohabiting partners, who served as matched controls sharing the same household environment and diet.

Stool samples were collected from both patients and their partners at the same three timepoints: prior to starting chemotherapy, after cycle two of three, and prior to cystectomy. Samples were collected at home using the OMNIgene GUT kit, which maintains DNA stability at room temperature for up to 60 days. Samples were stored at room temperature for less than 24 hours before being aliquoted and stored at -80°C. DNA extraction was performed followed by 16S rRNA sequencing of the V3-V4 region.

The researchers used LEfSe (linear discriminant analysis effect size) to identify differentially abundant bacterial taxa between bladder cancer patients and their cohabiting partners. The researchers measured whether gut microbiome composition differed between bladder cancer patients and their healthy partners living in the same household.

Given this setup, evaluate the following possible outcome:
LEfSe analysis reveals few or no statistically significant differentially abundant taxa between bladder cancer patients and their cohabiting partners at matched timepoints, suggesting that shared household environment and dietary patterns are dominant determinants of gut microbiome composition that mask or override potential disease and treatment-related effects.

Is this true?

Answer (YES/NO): NO